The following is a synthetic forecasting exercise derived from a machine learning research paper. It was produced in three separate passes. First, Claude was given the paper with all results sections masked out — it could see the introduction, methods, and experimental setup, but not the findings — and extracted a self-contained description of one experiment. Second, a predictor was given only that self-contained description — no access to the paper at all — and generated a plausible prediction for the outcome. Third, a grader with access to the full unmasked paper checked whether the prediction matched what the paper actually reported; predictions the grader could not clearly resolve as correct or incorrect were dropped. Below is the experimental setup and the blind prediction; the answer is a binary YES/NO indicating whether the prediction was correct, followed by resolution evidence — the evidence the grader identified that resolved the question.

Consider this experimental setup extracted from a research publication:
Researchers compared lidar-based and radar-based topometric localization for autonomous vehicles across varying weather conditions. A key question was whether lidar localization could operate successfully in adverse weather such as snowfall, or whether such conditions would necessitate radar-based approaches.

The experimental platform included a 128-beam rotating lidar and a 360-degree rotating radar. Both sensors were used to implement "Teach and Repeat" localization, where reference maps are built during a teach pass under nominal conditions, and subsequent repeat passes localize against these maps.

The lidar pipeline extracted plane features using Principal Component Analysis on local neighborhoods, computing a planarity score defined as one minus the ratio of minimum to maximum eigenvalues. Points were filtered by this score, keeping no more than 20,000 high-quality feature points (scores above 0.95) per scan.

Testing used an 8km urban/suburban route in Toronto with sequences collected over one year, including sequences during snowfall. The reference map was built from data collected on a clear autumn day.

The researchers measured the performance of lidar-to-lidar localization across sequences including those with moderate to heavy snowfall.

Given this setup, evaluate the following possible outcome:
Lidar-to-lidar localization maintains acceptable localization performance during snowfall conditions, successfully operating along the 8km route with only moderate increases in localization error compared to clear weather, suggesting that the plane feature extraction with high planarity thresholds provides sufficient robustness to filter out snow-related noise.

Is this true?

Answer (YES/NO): NO